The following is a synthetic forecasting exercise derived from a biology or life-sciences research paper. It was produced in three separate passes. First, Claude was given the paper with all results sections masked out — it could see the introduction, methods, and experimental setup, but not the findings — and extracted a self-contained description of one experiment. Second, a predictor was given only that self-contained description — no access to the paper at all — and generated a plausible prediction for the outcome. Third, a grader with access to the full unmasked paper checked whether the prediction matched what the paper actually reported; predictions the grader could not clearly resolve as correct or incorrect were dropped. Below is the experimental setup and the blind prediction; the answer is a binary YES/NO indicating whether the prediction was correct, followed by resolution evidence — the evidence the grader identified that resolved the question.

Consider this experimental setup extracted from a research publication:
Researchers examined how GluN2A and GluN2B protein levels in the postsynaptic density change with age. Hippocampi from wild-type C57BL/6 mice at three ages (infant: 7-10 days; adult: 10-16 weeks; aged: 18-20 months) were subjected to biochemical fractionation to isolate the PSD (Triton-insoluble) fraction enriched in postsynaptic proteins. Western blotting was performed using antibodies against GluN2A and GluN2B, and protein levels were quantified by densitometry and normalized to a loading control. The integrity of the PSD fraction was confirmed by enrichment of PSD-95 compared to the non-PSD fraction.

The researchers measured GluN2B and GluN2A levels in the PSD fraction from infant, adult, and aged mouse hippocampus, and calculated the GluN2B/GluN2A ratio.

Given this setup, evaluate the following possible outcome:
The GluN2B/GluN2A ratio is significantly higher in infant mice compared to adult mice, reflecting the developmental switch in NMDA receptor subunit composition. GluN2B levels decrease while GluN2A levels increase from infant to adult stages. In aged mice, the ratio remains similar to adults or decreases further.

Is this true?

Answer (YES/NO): NO